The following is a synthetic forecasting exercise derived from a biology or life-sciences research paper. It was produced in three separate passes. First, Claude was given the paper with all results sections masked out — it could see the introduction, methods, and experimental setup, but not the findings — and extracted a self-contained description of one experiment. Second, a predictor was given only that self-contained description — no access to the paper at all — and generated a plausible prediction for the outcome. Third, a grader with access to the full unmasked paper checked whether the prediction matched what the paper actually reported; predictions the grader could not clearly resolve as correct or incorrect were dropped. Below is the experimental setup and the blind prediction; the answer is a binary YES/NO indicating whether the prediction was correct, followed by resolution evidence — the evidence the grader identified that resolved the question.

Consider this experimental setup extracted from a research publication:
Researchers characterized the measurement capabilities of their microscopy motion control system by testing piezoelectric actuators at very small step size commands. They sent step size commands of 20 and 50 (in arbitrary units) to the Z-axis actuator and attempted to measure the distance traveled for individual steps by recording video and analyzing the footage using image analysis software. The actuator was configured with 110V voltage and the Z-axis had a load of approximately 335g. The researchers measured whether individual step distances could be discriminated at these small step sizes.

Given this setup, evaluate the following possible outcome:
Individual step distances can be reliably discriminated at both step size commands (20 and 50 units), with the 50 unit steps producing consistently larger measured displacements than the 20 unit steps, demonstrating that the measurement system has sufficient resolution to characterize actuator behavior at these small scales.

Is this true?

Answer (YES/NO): NO